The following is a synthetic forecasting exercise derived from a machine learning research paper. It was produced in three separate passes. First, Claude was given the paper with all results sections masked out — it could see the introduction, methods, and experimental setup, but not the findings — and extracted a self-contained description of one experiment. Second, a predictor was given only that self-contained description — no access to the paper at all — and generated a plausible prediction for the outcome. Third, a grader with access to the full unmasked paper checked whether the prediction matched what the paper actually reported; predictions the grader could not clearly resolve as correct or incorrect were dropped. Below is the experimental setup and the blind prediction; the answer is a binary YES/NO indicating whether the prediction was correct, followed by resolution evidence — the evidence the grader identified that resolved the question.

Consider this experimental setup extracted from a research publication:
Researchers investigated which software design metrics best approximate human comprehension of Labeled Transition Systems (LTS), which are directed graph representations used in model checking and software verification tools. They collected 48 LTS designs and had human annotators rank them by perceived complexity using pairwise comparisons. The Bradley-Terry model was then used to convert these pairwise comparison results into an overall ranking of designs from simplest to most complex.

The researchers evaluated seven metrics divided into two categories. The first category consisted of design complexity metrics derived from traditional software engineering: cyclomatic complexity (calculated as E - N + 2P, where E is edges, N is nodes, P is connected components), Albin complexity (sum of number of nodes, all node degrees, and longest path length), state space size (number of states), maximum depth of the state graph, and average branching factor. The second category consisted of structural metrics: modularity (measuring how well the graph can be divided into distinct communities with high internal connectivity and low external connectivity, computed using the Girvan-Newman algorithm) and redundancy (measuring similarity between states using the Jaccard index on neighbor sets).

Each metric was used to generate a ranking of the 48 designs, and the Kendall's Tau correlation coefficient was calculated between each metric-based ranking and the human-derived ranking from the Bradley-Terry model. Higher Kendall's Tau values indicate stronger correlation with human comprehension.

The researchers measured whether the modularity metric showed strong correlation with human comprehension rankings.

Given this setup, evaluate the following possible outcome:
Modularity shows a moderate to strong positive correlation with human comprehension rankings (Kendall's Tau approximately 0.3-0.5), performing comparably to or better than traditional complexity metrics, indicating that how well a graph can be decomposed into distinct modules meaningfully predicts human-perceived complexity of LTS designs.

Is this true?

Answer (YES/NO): NO